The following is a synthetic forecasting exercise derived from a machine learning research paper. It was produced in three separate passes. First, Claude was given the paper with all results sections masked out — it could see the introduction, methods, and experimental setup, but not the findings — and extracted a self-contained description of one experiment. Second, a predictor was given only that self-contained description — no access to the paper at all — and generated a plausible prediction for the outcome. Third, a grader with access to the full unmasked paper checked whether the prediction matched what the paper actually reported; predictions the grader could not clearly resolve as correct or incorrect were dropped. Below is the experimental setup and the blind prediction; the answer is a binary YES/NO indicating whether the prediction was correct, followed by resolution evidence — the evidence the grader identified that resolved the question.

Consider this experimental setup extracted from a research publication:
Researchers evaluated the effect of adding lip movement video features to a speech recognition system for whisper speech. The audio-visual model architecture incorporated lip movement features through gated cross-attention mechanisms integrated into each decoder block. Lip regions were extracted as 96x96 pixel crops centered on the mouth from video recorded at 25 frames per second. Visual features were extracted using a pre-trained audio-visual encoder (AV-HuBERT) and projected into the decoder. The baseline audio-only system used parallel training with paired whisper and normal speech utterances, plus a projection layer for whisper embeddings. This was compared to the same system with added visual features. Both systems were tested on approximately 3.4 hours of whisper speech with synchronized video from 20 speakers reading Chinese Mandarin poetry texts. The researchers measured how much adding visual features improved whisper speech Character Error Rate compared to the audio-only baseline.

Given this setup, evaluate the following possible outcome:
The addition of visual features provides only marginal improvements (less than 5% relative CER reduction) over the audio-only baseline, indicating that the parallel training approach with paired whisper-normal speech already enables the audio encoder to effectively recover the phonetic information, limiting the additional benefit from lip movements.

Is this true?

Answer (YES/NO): YES